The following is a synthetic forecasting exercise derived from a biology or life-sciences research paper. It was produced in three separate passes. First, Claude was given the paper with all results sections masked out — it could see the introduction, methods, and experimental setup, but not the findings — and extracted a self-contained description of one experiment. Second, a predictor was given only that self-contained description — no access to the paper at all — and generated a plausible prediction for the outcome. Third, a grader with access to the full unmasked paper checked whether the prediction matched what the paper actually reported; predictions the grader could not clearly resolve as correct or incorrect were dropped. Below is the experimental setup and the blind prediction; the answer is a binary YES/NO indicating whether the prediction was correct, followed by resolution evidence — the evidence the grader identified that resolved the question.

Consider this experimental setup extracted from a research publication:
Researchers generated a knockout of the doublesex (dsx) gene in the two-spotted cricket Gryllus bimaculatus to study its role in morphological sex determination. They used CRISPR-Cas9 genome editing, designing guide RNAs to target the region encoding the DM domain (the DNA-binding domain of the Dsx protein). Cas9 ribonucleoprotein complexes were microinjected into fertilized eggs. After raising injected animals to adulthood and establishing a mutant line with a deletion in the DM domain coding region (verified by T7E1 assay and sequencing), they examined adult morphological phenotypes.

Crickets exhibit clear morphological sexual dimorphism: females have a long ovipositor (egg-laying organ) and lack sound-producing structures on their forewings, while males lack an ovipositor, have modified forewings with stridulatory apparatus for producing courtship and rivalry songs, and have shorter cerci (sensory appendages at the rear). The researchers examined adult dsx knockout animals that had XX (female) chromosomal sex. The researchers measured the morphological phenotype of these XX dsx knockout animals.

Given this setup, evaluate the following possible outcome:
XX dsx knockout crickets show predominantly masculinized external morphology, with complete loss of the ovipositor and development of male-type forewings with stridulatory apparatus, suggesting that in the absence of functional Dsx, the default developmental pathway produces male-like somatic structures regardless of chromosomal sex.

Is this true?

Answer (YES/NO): NO